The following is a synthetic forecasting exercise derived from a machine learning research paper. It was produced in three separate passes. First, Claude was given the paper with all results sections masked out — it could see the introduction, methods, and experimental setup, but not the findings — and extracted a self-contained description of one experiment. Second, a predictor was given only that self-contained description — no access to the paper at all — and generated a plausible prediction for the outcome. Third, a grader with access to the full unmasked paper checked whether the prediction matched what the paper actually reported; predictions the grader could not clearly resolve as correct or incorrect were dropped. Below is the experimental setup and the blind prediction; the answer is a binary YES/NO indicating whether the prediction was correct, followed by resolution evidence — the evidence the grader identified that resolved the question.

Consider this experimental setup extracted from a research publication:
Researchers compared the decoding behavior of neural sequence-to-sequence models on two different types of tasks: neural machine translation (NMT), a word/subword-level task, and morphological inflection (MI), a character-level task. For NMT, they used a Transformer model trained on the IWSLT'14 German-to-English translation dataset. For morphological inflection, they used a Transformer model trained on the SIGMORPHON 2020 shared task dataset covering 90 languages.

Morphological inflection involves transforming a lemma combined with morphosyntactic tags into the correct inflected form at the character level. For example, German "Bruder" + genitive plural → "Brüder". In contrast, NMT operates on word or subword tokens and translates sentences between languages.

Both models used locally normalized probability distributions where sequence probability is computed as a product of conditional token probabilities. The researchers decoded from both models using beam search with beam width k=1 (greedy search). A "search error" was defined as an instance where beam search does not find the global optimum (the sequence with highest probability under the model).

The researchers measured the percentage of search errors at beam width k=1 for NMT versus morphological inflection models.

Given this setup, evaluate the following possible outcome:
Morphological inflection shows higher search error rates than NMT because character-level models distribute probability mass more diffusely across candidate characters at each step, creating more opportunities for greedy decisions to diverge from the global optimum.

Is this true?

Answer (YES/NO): NO